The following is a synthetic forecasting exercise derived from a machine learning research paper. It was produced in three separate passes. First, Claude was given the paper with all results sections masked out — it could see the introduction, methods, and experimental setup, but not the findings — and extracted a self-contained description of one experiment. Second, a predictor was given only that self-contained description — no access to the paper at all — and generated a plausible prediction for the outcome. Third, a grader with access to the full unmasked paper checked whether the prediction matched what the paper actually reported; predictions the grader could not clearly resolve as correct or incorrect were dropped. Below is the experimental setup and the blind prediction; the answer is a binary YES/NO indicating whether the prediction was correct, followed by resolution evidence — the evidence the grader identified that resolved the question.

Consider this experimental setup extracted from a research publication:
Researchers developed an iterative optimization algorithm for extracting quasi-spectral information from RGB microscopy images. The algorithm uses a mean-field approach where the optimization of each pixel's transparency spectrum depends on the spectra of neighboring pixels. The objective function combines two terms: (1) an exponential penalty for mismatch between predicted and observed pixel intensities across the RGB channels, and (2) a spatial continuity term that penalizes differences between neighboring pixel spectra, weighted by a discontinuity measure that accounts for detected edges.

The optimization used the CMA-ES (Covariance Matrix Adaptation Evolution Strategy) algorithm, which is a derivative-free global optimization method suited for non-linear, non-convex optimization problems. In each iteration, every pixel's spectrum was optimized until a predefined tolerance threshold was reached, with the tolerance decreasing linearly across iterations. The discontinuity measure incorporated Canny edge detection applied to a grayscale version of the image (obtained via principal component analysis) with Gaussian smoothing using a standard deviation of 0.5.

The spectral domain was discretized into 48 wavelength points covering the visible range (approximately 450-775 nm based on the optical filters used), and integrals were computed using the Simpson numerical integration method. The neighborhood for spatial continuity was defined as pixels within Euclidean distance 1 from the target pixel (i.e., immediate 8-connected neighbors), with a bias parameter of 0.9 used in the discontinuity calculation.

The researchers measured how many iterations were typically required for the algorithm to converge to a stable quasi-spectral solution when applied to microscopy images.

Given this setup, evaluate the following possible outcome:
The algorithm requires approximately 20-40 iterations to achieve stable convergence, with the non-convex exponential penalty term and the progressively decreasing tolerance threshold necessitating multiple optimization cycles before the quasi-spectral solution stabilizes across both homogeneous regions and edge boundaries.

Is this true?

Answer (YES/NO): YES